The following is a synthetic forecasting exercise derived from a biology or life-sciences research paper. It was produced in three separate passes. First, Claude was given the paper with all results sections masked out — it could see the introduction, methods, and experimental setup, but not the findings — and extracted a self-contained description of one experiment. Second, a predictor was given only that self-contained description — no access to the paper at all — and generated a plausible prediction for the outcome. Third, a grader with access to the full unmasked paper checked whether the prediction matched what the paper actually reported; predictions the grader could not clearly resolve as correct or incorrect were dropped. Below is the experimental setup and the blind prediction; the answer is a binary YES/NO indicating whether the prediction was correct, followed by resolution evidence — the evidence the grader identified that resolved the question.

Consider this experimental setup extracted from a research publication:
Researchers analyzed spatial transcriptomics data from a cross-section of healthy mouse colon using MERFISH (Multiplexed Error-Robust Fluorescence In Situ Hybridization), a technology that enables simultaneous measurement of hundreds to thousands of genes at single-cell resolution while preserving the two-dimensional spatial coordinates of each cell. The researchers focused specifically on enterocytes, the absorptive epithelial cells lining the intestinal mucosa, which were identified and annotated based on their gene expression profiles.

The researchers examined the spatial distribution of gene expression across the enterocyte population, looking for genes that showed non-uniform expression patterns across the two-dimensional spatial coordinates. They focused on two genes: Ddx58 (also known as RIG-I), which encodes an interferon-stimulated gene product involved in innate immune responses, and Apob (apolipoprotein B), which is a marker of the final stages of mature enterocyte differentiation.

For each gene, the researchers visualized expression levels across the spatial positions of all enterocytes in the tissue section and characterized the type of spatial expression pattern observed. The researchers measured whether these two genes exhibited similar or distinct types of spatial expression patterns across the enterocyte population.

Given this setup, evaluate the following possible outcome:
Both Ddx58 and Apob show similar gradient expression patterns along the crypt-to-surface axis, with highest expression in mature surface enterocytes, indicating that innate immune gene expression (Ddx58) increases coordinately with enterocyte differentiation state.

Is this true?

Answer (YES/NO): NO